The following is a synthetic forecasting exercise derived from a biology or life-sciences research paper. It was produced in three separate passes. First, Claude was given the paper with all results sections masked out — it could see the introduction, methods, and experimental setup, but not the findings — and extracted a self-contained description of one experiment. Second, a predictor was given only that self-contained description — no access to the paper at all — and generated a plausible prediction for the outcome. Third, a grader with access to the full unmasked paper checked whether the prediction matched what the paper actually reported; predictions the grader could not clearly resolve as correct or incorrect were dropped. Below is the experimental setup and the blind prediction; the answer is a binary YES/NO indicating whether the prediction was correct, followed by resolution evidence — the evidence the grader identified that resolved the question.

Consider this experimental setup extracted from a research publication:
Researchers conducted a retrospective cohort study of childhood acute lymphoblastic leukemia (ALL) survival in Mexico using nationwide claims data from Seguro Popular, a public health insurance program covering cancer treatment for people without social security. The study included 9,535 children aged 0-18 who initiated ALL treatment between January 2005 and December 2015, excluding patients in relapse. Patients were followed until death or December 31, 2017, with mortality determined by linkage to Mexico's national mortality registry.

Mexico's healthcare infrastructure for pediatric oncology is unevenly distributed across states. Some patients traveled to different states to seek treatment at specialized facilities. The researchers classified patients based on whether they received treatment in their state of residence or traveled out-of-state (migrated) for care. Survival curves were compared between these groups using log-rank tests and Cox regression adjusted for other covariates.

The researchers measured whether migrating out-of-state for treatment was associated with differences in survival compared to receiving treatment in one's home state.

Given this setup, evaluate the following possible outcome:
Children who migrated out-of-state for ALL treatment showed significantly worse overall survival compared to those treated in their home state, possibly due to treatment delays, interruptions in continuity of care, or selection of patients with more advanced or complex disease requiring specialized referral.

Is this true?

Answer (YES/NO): NO